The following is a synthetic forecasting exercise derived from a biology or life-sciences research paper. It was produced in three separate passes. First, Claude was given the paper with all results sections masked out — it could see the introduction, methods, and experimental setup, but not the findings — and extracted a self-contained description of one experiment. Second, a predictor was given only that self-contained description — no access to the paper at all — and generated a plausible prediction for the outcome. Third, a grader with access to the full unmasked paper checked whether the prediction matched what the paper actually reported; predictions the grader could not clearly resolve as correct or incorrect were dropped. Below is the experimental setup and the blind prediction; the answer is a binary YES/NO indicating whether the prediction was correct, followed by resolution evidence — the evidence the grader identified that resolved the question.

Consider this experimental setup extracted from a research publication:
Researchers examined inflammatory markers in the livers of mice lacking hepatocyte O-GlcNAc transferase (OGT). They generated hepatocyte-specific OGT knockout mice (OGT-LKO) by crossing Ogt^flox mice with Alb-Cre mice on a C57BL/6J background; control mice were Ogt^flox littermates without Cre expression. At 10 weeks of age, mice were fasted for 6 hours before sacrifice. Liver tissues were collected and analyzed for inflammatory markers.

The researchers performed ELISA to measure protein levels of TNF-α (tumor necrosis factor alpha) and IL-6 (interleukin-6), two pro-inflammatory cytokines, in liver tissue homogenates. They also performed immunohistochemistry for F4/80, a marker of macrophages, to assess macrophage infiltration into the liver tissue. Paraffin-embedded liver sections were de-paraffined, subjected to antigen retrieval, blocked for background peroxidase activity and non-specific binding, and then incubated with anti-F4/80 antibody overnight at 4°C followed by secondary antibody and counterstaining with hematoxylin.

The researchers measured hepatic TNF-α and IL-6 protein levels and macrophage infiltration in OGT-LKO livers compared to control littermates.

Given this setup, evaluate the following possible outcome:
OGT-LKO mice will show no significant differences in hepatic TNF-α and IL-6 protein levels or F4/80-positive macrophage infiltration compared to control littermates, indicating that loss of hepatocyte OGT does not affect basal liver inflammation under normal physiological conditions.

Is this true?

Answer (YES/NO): NO